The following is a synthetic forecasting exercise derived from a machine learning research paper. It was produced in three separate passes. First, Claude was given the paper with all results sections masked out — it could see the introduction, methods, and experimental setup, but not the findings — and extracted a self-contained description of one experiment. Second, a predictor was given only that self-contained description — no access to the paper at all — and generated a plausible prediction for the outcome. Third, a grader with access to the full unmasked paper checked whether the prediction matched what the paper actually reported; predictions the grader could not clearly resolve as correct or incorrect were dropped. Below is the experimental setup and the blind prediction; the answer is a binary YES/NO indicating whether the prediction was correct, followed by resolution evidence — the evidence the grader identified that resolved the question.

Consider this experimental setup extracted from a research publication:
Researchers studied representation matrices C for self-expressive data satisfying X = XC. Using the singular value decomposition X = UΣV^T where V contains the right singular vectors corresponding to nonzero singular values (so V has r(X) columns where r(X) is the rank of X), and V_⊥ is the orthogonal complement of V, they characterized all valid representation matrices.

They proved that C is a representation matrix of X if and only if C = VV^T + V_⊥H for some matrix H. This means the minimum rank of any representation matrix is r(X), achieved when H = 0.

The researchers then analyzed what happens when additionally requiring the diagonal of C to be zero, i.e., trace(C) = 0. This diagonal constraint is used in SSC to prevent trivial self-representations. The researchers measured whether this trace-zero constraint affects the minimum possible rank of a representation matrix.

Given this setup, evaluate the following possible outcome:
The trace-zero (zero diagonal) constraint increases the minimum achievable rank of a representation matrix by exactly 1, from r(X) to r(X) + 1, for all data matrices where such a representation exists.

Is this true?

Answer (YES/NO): YES